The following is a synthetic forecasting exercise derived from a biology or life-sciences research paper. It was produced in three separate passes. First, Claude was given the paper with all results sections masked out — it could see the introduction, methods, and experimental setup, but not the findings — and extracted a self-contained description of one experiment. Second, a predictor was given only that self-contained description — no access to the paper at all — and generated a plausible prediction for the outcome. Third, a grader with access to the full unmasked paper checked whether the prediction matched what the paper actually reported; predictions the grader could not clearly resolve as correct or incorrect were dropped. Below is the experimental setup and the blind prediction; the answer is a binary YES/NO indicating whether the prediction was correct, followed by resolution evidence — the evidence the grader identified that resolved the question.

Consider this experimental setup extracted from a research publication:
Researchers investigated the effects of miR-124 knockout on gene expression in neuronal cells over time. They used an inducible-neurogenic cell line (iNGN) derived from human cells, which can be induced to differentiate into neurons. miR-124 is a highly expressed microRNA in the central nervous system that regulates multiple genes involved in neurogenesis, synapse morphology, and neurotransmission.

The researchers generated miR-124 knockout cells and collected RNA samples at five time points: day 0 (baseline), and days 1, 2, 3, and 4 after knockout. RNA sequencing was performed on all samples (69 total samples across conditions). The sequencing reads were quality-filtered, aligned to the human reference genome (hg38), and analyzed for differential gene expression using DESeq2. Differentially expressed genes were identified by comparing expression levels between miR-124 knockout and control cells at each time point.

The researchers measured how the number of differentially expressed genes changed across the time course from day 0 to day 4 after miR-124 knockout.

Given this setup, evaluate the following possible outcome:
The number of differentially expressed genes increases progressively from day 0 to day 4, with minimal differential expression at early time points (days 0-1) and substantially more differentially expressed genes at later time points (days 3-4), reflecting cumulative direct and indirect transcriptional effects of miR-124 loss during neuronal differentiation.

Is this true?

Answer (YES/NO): YES